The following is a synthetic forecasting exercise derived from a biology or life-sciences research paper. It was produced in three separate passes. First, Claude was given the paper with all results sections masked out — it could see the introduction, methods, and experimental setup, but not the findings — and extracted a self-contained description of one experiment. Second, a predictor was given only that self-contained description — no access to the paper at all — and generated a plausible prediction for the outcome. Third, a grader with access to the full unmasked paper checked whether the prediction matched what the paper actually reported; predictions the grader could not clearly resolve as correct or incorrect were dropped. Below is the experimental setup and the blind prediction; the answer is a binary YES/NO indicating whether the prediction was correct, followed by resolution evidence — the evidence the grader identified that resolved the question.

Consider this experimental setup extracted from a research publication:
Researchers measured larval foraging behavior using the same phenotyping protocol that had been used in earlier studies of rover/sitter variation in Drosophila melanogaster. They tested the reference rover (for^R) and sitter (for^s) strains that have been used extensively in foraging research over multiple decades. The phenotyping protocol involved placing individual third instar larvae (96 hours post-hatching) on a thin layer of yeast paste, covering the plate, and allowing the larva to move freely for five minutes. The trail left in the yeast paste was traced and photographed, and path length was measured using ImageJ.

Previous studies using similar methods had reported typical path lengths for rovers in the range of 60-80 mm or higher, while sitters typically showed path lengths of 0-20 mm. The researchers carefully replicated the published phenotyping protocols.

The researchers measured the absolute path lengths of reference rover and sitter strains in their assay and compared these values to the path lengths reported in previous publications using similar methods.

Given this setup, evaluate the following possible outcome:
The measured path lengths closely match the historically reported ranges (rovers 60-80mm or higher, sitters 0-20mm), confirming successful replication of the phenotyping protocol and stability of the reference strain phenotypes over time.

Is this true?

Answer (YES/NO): NO